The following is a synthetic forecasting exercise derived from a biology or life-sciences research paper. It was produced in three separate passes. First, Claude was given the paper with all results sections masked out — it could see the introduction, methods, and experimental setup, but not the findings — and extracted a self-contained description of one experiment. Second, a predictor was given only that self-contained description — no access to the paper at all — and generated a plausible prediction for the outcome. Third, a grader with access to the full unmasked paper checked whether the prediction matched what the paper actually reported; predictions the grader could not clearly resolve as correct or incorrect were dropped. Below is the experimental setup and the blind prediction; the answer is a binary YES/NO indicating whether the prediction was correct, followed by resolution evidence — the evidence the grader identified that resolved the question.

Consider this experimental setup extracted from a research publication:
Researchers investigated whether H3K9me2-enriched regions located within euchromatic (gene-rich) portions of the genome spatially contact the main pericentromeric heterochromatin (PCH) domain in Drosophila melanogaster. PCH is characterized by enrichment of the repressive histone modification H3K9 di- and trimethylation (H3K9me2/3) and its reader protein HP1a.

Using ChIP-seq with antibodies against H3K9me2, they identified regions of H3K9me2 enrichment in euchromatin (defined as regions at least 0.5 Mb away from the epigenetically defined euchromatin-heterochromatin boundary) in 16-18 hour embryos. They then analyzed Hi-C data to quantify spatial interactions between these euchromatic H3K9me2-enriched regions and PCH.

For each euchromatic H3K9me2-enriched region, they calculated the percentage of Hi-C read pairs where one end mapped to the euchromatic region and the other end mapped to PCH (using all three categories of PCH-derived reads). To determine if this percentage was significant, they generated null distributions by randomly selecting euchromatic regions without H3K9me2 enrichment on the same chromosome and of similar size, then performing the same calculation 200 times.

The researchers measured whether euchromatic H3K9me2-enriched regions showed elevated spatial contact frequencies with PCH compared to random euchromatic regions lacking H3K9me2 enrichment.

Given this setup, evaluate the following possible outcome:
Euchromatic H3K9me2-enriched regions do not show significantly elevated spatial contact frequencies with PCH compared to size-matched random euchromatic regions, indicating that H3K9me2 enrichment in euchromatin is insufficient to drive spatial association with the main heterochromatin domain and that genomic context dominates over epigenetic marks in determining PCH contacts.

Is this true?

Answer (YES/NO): NO